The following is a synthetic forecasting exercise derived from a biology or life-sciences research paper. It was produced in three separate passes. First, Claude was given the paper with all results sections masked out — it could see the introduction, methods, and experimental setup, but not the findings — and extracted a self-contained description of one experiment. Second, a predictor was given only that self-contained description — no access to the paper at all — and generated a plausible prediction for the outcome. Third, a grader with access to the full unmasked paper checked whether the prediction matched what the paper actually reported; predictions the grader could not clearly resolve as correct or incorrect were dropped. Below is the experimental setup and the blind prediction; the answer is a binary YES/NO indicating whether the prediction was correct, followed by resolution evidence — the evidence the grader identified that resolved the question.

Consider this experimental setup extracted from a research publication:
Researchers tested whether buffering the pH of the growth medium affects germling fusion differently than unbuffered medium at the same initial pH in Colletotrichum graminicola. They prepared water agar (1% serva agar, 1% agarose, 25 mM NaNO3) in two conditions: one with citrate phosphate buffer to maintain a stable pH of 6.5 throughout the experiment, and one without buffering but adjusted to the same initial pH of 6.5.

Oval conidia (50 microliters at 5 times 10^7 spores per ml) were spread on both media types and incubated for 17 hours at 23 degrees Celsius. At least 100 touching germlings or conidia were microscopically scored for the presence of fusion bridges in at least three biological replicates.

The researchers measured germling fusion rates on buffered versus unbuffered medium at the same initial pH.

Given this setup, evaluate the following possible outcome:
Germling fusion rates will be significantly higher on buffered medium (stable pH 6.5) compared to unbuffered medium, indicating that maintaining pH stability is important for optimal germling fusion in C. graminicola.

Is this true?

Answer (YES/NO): NO